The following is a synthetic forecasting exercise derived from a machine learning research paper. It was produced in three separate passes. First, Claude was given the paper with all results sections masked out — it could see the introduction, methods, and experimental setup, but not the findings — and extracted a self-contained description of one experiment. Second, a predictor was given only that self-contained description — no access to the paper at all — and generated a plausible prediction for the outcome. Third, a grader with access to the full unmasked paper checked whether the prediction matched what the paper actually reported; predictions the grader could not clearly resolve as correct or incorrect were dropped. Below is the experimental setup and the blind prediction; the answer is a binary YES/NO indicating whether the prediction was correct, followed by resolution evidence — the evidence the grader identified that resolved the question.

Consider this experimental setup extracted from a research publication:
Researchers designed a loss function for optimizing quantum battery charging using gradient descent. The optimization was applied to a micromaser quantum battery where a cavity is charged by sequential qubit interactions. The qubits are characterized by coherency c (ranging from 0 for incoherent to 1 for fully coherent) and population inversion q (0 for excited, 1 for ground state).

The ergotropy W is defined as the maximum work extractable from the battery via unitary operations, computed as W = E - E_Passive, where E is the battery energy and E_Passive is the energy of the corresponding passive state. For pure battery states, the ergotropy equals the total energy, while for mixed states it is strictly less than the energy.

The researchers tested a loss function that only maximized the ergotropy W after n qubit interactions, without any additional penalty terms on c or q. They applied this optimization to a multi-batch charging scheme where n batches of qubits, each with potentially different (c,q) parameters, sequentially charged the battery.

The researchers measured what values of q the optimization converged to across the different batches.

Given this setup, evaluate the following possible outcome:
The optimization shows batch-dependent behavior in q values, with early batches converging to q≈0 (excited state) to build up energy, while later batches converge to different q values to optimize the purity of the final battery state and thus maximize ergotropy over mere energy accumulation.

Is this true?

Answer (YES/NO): NO